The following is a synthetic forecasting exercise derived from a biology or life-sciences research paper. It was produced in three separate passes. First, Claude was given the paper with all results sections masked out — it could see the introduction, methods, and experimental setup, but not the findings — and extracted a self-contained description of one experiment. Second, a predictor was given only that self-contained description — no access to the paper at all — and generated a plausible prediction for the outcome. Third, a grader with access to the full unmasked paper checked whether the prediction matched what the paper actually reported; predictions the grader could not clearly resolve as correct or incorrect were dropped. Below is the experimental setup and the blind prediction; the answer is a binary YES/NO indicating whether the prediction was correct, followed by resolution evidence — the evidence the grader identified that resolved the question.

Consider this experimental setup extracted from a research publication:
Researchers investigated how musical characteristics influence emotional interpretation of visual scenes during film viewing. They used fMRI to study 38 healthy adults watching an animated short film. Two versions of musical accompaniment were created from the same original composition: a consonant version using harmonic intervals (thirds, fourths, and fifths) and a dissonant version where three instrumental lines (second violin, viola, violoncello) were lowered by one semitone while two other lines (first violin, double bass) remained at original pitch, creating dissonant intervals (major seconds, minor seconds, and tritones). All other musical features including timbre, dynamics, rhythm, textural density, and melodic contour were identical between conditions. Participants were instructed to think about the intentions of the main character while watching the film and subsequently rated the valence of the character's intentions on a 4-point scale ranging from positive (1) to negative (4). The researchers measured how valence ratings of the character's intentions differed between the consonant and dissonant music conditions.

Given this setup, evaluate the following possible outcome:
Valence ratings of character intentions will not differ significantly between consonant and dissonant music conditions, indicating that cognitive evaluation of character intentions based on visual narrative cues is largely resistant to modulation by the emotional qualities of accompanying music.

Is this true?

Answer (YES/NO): NO